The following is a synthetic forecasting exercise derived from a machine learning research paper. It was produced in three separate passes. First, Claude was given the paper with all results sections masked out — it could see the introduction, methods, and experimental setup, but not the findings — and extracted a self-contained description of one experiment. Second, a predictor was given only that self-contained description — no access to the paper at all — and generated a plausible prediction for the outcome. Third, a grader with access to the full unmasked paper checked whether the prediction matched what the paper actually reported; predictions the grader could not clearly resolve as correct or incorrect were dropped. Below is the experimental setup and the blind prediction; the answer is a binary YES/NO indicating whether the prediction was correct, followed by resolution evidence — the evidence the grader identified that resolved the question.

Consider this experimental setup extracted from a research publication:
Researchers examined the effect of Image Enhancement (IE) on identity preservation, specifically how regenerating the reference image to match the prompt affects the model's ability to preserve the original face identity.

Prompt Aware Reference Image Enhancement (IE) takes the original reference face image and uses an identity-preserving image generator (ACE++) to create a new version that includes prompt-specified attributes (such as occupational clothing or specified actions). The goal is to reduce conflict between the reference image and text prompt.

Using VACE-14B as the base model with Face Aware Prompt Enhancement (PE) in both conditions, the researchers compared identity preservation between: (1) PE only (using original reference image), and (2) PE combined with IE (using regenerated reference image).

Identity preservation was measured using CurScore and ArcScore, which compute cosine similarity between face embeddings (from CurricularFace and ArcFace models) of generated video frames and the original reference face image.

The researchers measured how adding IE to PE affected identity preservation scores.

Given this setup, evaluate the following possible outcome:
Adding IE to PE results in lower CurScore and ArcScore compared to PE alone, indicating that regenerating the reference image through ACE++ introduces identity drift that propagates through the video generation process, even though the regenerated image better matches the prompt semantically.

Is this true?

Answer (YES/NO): YES